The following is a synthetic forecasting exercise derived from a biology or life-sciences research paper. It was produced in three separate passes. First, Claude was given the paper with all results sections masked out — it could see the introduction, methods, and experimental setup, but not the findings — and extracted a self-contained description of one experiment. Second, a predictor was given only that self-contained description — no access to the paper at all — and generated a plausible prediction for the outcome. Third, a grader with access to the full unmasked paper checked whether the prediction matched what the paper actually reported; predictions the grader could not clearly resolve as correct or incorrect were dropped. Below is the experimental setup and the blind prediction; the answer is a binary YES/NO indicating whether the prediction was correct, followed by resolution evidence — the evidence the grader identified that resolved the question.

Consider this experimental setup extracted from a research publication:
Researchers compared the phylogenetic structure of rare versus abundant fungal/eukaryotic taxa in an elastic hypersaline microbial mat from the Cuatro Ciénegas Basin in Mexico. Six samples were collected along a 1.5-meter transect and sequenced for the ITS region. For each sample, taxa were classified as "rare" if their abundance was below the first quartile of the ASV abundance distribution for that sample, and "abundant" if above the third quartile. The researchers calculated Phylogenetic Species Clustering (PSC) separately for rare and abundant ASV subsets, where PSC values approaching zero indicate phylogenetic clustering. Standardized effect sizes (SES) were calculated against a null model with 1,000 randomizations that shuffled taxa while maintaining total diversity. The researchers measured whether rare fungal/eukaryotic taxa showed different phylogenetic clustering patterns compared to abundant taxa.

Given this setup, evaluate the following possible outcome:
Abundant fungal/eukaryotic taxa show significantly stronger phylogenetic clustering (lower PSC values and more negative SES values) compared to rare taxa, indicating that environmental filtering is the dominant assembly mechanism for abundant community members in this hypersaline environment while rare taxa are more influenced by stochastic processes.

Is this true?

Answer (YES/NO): NO